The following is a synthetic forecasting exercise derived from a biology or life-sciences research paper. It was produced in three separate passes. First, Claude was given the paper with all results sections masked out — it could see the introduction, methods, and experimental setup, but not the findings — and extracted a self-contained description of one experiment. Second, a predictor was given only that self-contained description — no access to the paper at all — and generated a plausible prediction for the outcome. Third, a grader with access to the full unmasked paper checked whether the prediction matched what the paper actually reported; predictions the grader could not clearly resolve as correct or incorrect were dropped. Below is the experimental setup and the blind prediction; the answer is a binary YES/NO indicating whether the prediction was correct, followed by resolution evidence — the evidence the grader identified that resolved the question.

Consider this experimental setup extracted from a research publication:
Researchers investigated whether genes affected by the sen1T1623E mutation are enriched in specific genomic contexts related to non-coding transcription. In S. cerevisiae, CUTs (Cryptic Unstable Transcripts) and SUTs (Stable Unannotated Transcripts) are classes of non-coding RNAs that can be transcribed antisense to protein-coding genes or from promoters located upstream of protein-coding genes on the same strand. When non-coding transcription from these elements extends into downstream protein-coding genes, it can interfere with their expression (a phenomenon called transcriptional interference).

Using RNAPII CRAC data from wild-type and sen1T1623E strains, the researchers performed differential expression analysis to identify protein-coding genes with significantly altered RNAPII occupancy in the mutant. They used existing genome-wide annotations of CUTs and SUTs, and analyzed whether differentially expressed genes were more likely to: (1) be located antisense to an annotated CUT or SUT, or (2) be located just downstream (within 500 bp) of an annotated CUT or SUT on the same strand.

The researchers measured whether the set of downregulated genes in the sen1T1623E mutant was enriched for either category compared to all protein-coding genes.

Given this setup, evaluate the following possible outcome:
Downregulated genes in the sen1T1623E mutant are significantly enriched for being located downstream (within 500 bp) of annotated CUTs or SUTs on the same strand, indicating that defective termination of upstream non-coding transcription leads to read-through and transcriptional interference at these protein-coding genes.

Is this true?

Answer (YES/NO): NO